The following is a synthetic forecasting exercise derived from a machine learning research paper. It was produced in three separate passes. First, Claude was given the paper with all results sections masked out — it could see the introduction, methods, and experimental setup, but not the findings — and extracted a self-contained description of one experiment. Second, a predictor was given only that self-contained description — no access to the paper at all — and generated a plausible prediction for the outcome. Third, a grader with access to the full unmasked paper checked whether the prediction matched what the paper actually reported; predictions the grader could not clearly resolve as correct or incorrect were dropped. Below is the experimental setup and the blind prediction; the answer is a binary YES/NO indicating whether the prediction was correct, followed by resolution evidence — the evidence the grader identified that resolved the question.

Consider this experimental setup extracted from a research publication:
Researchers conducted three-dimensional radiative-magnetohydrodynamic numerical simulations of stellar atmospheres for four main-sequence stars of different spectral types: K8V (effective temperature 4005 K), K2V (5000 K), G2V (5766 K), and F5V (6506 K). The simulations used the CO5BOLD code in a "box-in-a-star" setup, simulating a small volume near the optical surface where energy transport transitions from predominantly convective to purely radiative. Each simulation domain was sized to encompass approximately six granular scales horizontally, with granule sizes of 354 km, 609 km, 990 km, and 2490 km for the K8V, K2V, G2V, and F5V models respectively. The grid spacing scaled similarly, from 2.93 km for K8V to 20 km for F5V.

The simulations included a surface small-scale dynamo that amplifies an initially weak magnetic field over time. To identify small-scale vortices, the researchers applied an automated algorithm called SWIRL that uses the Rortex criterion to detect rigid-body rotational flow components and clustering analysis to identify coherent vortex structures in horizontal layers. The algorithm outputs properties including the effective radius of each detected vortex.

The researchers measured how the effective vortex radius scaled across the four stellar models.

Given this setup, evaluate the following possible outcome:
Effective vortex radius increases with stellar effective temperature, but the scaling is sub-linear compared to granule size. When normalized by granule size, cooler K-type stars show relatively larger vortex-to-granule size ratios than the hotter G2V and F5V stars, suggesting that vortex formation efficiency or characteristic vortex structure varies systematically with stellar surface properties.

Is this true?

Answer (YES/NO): NO